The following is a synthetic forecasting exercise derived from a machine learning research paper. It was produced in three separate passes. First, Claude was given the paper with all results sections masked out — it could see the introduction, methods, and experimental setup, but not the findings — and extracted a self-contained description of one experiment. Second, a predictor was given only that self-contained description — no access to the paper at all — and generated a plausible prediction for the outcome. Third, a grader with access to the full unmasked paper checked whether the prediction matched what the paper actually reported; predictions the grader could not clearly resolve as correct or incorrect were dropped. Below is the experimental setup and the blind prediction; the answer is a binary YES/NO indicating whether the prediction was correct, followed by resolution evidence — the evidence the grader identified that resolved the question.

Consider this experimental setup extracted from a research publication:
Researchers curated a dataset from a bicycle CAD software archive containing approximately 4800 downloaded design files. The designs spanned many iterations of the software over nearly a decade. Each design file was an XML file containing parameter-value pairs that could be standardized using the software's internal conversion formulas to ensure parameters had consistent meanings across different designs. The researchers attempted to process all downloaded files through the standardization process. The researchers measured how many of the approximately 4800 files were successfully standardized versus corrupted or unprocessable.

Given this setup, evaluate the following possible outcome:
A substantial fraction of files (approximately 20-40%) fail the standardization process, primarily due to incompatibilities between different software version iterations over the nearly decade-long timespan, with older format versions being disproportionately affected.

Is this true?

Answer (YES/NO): NO